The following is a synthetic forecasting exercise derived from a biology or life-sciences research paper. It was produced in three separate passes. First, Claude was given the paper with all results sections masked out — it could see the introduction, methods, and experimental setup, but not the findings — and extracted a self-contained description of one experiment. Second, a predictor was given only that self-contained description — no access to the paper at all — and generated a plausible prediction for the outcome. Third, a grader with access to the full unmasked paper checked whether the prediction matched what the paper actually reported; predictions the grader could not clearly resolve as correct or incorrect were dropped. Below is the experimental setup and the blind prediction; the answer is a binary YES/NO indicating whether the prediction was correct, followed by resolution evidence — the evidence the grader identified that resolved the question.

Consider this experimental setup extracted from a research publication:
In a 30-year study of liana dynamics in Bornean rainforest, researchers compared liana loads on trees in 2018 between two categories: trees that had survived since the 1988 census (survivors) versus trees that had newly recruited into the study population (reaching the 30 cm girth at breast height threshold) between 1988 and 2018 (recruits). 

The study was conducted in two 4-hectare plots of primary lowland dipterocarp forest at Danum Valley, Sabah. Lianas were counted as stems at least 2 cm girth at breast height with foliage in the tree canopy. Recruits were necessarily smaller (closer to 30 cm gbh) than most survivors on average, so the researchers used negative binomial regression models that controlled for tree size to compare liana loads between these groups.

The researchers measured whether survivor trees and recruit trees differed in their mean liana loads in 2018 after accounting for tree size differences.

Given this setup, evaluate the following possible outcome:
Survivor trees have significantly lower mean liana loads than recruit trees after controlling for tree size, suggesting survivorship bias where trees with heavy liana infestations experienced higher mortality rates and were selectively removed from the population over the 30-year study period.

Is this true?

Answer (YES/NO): NO